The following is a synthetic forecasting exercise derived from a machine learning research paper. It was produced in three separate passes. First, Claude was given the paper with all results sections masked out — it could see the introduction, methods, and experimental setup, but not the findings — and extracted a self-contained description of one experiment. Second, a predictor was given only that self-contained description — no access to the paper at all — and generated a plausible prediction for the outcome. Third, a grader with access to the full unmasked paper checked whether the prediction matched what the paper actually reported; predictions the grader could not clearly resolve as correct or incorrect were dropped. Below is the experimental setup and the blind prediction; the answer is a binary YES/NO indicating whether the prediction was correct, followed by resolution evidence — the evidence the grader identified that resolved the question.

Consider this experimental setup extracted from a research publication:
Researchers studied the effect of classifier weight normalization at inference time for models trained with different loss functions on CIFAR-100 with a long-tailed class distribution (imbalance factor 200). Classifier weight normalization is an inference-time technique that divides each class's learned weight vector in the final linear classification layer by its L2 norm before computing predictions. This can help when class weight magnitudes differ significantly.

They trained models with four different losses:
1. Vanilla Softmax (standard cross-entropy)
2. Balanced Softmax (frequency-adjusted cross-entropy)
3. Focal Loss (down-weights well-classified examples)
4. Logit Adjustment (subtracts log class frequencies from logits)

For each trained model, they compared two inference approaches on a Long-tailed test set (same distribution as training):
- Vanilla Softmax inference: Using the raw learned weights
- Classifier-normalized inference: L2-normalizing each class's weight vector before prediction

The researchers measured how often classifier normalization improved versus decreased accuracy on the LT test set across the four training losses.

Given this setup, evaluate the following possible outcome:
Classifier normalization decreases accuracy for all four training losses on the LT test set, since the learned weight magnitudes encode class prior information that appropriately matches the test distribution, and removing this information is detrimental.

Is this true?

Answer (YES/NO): NO